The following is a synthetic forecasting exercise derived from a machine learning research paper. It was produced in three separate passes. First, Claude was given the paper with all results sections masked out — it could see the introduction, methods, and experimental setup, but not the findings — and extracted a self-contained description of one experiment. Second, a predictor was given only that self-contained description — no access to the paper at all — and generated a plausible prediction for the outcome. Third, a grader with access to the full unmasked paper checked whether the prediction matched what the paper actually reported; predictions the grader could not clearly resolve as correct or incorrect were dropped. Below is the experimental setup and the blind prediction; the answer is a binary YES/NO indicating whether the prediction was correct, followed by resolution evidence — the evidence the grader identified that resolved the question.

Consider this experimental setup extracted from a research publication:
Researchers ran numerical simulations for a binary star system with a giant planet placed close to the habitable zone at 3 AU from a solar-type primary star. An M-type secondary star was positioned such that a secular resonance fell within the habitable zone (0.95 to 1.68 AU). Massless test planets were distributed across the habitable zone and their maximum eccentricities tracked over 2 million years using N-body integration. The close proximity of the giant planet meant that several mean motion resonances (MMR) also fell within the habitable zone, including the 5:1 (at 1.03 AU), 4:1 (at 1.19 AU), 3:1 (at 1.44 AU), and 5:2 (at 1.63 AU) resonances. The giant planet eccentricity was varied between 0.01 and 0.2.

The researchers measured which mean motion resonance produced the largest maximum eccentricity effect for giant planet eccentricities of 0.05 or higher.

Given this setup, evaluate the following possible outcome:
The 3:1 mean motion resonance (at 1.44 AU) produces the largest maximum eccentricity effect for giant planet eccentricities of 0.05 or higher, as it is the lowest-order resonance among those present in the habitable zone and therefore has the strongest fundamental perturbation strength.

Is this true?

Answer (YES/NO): NO